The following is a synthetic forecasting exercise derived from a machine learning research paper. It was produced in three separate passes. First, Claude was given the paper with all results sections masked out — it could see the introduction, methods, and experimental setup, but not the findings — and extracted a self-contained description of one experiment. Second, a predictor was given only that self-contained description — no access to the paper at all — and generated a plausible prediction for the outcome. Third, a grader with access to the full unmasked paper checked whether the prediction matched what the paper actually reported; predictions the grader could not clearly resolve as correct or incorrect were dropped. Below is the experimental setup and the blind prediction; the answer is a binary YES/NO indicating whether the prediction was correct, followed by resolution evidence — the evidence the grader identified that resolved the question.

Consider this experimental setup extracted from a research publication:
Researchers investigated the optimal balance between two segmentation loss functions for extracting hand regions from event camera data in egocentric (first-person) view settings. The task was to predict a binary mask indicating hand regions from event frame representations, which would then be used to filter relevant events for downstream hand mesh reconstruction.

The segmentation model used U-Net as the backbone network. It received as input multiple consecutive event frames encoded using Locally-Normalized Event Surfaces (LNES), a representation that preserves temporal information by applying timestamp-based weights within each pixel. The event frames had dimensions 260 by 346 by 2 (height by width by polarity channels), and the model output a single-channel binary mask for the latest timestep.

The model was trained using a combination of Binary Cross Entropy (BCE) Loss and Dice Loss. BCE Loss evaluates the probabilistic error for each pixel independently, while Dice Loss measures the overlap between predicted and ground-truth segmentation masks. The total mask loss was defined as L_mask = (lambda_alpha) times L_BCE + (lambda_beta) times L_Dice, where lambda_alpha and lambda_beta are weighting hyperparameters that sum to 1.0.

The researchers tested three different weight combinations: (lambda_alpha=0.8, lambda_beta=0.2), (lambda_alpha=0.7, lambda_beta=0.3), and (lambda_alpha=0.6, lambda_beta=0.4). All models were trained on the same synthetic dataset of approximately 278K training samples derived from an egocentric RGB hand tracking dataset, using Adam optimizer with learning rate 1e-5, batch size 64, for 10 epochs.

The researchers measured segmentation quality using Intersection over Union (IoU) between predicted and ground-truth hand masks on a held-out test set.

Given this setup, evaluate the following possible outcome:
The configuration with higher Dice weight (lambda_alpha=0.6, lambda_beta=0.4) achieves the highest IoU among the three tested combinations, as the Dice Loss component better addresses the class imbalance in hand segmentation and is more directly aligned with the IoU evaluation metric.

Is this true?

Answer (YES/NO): NO